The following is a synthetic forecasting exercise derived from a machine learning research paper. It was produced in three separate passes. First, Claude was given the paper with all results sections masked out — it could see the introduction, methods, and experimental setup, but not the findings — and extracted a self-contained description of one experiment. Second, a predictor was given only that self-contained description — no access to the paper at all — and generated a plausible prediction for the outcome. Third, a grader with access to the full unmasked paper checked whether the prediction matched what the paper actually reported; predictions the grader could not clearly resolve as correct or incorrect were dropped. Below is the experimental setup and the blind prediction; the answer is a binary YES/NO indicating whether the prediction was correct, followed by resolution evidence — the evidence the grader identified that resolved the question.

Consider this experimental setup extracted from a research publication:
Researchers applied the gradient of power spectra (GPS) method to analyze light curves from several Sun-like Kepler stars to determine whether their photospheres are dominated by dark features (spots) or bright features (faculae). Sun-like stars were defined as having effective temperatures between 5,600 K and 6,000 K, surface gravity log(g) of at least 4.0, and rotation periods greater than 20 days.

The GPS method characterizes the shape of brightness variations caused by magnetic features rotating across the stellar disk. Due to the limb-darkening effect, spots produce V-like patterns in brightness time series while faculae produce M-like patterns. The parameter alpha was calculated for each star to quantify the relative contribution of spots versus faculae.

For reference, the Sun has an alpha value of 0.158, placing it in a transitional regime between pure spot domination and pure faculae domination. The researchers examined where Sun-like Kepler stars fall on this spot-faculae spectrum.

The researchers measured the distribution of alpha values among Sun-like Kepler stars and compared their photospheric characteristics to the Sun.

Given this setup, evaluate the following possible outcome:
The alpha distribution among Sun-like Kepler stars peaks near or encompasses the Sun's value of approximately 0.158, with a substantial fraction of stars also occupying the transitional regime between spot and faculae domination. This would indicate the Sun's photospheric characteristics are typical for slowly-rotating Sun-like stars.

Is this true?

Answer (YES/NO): NO